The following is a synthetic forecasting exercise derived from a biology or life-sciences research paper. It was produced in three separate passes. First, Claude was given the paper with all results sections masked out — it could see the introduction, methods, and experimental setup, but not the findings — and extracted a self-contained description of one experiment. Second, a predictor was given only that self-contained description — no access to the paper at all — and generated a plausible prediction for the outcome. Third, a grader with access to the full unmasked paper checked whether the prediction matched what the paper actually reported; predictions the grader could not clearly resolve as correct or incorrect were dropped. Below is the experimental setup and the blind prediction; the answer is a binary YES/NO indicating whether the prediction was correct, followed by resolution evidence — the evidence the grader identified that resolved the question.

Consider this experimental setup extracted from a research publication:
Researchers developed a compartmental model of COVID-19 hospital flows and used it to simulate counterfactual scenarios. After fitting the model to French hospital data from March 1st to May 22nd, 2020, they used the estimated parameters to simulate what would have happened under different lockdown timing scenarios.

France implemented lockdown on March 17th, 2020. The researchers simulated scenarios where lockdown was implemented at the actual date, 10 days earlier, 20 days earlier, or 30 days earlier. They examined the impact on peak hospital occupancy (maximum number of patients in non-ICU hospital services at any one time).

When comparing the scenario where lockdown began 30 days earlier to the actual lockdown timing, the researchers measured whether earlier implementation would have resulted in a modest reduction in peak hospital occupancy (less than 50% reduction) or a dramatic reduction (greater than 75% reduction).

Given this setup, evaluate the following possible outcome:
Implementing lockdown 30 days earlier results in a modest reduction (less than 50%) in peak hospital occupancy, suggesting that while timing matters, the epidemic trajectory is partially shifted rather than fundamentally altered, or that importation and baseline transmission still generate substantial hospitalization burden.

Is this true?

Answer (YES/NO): NO